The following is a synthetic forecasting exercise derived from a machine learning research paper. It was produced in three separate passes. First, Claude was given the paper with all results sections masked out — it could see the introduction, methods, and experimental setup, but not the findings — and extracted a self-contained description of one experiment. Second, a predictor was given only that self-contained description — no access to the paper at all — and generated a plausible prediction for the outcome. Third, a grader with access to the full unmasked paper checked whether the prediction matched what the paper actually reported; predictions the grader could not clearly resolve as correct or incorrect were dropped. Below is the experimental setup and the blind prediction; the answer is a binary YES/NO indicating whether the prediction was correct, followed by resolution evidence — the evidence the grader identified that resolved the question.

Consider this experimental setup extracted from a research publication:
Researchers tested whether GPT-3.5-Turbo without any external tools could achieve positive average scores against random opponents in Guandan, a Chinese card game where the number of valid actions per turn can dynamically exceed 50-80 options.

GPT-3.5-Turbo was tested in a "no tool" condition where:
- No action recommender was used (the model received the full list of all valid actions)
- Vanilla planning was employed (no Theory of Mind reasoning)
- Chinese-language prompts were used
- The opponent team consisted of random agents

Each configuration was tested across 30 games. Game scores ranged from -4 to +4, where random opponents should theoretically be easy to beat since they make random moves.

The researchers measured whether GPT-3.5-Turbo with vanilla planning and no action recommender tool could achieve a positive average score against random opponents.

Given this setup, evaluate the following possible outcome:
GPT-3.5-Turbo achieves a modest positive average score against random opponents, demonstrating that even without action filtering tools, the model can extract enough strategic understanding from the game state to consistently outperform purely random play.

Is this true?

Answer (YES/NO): NO